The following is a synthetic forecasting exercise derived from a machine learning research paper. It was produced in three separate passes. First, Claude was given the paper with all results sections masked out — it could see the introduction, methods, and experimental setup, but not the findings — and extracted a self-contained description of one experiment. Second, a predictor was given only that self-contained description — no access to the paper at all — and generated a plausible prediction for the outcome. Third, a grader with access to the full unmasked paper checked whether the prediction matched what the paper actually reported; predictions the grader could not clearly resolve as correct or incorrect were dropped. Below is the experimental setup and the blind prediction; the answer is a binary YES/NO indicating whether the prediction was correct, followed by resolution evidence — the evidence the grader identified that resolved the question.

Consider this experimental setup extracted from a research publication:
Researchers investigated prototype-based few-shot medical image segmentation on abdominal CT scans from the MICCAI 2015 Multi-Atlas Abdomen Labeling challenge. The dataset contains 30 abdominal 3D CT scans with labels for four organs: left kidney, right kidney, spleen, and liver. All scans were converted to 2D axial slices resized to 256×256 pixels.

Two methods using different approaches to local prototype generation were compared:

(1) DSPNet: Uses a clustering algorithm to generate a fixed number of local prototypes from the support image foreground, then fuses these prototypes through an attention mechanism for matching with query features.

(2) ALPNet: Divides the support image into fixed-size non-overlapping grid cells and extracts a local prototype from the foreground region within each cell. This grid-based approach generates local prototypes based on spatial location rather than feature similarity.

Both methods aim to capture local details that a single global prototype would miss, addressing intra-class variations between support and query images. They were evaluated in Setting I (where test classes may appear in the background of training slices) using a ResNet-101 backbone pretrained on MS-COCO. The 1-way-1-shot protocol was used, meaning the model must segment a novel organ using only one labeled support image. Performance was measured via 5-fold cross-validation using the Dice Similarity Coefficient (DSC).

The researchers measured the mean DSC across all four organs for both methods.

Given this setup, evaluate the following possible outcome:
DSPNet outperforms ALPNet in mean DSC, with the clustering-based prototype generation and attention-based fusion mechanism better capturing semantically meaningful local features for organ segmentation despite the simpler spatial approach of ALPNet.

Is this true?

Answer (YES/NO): NO